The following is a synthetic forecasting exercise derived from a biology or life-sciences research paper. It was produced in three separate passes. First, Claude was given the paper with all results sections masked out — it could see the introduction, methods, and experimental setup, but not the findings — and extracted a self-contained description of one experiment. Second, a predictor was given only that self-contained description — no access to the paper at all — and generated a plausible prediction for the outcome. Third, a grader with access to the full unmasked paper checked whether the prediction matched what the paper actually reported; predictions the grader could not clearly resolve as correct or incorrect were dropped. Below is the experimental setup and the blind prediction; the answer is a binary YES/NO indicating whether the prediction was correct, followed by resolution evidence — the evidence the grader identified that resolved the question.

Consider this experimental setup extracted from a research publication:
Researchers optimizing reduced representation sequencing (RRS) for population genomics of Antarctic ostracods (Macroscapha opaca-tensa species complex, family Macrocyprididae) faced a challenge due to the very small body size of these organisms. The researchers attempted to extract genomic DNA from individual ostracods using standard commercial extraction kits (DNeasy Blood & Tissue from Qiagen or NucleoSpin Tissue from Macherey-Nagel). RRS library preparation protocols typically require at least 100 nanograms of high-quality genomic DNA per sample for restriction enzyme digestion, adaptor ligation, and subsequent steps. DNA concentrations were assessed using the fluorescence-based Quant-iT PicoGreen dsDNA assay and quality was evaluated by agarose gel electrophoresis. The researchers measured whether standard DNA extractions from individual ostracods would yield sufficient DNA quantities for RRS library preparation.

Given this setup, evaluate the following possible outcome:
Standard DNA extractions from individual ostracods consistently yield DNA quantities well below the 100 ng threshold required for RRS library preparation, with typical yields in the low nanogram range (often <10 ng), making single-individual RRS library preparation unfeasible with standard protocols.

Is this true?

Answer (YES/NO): NO